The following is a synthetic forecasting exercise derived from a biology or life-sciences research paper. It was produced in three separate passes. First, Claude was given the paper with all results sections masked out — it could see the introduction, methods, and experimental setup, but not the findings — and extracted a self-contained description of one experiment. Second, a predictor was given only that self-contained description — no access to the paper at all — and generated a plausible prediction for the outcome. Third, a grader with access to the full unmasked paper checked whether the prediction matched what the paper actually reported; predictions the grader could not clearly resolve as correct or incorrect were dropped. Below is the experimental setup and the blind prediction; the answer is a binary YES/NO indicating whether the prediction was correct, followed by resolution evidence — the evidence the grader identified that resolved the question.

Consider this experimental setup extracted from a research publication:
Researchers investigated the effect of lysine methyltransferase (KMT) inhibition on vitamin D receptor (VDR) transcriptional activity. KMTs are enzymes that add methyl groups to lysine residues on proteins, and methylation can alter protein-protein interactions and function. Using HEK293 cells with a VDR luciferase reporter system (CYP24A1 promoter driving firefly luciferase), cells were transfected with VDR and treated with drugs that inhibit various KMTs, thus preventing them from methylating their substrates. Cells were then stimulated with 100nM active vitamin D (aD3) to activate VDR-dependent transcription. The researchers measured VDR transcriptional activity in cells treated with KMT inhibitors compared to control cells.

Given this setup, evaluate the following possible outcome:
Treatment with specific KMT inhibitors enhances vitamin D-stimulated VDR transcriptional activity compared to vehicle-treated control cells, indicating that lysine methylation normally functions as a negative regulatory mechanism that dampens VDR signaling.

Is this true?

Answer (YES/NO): NO